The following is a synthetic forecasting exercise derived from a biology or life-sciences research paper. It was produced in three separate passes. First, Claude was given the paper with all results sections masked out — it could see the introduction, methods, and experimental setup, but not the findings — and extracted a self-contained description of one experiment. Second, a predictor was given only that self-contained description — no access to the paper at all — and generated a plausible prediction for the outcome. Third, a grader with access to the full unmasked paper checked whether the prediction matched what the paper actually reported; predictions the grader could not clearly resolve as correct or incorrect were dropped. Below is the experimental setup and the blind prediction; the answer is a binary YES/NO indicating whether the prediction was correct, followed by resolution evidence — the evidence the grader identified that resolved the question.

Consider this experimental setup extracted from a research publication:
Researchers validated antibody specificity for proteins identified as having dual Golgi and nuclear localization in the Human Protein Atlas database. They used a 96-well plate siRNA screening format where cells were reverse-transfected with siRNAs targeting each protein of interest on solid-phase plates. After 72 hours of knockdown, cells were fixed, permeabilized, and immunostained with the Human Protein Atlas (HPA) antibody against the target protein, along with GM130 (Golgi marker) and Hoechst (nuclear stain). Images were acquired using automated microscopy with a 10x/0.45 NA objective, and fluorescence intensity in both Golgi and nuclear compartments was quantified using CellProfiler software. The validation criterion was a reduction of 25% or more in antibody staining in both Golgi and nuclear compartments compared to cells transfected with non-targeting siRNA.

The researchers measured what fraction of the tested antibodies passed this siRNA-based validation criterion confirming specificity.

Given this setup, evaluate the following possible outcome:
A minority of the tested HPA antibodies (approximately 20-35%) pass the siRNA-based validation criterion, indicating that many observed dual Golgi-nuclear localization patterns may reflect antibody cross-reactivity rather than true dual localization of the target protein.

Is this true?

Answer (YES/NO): NO